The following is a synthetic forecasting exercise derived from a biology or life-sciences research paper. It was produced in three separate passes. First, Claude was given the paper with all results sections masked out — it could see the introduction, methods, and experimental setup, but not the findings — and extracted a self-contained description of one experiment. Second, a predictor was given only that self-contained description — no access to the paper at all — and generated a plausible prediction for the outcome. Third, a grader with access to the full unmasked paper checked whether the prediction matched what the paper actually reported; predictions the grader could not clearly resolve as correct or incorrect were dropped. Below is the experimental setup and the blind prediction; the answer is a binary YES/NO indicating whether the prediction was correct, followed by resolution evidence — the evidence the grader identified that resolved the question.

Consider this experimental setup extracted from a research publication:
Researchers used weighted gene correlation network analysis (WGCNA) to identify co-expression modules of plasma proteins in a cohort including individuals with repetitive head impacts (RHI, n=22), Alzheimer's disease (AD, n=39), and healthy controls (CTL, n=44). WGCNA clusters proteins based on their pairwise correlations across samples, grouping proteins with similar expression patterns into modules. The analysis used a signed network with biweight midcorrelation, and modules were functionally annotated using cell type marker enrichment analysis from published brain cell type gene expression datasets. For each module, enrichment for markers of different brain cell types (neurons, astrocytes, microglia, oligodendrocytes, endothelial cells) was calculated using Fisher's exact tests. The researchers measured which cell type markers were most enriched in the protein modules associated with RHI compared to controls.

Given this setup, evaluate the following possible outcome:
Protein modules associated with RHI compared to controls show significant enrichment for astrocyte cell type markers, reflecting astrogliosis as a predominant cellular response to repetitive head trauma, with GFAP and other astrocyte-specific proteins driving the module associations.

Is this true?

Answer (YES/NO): NO